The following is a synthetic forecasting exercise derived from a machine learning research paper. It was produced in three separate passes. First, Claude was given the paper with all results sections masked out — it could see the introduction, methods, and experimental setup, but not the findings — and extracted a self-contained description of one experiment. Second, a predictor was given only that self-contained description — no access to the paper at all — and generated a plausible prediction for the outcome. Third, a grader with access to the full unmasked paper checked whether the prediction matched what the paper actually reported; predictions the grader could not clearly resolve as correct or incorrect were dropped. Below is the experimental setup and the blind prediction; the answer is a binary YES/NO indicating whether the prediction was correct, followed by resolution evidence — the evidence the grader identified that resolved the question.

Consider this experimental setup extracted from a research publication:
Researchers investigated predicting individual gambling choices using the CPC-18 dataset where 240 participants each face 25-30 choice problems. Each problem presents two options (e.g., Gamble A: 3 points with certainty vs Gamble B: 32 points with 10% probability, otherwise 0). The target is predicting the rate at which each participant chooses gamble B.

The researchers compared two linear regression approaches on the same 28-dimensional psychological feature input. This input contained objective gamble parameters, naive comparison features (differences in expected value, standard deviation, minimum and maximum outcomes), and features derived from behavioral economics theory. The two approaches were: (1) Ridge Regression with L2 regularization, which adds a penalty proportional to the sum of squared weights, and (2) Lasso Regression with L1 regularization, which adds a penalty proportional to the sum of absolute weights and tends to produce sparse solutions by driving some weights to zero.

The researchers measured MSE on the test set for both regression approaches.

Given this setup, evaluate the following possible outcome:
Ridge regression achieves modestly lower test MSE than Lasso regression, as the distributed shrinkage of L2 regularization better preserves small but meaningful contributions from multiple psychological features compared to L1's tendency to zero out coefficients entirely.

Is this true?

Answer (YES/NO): YES